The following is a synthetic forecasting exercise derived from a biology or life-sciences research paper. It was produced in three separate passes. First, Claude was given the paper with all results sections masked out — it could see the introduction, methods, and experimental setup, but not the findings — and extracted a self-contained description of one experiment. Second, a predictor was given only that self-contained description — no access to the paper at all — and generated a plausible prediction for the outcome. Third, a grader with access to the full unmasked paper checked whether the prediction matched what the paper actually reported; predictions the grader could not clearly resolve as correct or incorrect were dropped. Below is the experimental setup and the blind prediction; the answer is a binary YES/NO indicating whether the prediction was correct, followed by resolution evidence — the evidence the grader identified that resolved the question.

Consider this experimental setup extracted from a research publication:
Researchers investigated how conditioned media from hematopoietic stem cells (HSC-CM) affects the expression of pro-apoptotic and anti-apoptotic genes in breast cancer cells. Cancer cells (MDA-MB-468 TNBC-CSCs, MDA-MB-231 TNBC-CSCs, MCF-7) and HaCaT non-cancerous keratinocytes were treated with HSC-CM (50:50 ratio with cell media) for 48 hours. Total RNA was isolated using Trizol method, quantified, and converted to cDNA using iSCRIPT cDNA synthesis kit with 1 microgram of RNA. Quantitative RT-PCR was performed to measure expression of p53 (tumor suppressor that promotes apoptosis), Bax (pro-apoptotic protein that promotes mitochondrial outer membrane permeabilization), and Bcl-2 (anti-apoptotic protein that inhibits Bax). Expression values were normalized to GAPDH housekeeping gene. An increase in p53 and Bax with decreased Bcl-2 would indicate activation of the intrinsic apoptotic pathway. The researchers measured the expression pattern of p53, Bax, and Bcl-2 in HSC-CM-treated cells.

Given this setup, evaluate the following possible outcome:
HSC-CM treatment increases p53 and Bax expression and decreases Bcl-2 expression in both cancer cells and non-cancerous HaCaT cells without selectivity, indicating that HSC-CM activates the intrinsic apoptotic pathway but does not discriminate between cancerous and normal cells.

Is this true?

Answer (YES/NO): NO